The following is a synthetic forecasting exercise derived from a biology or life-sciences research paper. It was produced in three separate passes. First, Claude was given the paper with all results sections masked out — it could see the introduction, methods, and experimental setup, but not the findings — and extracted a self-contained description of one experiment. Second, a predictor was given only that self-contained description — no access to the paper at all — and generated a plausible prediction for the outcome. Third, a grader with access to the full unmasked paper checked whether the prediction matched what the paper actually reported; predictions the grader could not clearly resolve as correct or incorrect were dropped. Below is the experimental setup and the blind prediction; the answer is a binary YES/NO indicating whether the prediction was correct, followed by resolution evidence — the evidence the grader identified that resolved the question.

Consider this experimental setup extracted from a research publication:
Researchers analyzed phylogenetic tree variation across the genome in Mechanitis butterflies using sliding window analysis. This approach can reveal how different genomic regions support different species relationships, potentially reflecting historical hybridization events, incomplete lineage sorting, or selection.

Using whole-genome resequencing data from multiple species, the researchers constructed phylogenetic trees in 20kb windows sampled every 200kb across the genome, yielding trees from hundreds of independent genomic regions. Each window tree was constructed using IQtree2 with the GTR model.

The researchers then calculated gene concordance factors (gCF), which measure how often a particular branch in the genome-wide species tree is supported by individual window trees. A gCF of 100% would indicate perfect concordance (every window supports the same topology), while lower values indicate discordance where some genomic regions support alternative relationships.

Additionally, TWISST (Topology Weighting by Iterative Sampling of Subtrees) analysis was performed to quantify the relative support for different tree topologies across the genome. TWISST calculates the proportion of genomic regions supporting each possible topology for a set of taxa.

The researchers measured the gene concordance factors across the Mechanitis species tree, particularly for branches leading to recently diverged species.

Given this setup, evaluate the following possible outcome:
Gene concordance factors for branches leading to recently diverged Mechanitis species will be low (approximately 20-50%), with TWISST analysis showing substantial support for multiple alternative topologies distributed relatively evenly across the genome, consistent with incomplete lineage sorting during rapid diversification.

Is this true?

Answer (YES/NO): NO